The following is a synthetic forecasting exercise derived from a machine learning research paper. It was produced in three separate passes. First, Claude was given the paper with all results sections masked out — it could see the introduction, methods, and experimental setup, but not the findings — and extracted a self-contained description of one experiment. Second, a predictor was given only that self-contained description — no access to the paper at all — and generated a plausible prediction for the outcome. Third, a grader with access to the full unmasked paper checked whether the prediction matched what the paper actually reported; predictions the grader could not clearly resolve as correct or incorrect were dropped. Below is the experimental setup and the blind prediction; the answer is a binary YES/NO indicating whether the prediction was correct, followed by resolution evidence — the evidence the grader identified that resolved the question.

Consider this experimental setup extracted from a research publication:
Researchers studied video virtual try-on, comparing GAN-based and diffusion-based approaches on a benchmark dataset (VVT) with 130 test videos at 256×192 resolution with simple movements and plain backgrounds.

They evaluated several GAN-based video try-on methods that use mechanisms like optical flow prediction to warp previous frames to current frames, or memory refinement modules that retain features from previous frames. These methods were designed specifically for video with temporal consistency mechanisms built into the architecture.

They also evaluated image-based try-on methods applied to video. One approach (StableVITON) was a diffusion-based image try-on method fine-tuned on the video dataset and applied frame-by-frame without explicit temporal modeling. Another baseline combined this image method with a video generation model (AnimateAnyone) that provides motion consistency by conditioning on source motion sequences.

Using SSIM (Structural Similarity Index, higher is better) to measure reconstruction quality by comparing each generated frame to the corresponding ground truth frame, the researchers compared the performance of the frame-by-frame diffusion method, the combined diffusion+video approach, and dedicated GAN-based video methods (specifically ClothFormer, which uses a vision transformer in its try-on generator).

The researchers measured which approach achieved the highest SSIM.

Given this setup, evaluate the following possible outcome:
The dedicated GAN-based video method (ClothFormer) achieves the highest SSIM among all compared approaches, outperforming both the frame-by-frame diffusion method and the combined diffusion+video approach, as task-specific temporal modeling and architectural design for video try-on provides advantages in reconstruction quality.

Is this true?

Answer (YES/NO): YES